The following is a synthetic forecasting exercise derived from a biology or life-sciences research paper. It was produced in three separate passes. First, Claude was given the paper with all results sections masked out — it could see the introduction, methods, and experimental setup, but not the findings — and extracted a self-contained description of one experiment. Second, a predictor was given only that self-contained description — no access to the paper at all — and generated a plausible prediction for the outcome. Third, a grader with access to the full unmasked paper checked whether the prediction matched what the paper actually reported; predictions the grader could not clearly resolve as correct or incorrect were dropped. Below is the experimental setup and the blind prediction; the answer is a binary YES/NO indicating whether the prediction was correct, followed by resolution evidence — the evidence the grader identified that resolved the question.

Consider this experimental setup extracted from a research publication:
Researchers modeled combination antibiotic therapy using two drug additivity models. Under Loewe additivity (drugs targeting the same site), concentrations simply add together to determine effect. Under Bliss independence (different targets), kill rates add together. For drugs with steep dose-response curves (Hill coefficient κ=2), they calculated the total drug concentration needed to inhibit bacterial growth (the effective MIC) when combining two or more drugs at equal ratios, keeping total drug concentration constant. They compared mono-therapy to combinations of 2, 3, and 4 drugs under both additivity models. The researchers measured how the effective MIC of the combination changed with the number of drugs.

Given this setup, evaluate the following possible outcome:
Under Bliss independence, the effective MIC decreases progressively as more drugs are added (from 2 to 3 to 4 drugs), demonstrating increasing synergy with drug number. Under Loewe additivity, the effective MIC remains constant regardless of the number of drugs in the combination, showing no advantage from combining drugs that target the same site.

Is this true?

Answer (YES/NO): NO